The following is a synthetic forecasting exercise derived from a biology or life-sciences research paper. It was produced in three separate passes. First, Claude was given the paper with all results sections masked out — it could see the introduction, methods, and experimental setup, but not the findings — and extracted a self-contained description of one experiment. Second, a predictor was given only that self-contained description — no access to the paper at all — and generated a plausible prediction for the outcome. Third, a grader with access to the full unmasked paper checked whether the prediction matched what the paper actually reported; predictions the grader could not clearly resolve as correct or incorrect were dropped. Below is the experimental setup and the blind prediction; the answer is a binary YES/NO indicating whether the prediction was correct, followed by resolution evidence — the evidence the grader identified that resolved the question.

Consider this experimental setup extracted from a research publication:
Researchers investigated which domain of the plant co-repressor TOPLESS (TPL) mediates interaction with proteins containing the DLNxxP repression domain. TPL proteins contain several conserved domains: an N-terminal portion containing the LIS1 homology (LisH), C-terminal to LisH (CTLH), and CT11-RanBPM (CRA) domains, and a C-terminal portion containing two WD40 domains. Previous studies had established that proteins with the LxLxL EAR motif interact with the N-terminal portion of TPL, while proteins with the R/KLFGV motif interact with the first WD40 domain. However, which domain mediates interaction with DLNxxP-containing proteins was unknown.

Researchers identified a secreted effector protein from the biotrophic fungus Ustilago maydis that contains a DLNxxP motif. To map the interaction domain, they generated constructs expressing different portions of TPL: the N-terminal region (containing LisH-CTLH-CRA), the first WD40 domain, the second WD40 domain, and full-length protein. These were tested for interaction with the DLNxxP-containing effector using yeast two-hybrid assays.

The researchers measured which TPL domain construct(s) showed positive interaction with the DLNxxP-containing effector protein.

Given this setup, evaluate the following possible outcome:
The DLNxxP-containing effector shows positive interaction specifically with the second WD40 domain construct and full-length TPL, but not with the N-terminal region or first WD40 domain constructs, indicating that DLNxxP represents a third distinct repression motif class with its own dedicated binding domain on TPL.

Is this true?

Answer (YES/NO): YES